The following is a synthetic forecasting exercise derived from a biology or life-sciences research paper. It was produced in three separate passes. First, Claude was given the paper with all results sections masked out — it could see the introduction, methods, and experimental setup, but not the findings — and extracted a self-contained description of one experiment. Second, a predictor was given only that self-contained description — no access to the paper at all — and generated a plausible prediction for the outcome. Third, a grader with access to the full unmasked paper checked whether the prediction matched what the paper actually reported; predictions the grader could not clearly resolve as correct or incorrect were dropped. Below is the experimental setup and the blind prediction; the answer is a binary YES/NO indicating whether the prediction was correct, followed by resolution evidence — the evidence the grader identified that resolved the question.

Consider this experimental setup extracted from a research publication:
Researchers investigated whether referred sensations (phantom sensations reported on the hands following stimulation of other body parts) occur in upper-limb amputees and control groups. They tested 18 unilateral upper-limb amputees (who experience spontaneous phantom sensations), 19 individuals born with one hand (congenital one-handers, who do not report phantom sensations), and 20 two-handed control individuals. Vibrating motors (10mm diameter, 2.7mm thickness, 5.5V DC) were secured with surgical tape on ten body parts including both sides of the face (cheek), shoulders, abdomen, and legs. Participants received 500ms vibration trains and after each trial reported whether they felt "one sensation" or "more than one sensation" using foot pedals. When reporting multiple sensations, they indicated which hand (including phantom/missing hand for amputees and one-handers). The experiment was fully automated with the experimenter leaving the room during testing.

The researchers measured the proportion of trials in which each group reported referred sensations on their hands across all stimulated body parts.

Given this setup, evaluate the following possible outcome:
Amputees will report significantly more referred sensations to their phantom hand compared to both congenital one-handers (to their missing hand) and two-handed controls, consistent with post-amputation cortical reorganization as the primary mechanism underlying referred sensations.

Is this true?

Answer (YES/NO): NO